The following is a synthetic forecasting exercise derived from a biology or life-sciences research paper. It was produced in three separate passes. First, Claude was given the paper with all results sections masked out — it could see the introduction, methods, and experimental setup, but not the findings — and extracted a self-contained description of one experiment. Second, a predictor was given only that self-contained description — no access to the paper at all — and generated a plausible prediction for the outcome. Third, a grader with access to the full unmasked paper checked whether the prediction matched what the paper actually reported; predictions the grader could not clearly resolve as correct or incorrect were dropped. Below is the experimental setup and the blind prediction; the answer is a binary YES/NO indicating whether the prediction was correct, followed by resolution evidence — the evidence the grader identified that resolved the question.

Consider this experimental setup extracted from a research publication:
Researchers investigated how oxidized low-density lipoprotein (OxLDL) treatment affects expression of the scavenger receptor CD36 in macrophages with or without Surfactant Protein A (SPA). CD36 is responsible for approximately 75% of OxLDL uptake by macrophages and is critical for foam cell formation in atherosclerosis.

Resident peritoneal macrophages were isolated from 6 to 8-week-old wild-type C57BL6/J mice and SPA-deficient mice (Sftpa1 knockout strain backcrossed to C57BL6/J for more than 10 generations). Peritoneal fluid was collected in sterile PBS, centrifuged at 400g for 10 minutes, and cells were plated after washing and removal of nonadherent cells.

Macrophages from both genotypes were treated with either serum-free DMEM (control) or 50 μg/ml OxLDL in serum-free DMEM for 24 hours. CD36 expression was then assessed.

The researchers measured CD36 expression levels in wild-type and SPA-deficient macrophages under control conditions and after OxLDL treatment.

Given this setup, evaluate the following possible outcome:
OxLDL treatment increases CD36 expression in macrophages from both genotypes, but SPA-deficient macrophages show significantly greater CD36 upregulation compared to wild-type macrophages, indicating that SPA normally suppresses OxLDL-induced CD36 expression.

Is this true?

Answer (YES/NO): NO